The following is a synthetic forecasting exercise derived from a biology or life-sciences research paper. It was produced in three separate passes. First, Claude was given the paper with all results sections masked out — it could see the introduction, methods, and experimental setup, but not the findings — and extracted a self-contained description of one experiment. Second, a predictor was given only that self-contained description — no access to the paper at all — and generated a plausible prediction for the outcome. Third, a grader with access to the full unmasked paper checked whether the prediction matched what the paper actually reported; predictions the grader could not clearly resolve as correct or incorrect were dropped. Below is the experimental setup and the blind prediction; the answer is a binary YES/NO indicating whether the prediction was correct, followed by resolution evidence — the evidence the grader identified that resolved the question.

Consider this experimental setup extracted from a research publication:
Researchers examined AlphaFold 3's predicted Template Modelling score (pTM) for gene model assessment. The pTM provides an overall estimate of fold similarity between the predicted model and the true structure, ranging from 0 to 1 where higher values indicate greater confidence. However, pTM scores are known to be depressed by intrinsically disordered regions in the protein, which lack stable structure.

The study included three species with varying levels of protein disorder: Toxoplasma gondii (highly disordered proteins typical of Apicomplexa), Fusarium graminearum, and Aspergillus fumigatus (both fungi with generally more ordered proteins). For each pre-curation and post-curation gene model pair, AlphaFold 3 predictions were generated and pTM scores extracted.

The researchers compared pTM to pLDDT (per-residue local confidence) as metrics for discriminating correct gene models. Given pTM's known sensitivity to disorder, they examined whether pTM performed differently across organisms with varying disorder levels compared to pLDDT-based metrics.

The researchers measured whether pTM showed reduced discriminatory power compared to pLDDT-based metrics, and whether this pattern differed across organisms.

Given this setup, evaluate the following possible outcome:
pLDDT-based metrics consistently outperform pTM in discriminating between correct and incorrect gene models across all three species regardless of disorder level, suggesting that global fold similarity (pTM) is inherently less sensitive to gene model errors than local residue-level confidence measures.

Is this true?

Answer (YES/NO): NO